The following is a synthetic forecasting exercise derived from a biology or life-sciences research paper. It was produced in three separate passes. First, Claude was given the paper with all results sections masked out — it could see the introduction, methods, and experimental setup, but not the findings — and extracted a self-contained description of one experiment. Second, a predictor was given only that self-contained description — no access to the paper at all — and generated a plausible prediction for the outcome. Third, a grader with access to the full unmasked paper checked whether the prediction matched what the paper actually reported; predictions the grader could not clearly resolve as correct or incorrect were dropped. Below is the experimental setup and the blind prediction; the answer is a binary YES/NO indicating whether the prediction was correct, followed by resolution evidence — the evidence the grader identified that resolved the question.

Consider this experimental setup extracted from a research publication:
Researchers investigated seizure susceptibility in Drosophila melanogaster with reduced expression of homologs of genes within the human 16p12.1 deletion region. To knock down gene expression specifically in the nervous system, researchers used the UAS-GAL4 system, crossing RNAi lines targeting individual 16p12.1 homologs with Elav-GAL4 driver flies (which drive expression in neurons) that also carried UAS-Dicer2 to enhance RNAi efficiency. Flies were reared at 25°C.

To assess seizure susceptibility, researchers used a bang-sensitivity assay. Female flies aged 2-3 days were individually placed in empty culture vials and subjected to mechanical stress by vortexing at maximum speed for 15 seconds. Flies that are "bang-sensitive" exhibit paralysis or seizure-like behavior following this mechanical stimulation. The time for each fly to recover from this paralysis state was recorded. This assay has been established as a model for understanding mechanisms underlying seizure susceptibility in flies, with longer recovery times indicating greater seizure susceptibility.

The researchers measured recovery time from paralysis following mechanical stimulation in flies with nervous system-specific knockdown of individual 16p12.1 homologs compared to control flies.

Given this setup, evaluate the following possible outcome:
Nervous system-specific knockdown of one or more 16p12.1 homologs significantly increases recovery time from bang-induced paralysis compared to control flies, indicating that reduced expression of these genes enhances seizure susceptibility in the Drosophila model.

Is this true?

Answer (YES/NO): YES